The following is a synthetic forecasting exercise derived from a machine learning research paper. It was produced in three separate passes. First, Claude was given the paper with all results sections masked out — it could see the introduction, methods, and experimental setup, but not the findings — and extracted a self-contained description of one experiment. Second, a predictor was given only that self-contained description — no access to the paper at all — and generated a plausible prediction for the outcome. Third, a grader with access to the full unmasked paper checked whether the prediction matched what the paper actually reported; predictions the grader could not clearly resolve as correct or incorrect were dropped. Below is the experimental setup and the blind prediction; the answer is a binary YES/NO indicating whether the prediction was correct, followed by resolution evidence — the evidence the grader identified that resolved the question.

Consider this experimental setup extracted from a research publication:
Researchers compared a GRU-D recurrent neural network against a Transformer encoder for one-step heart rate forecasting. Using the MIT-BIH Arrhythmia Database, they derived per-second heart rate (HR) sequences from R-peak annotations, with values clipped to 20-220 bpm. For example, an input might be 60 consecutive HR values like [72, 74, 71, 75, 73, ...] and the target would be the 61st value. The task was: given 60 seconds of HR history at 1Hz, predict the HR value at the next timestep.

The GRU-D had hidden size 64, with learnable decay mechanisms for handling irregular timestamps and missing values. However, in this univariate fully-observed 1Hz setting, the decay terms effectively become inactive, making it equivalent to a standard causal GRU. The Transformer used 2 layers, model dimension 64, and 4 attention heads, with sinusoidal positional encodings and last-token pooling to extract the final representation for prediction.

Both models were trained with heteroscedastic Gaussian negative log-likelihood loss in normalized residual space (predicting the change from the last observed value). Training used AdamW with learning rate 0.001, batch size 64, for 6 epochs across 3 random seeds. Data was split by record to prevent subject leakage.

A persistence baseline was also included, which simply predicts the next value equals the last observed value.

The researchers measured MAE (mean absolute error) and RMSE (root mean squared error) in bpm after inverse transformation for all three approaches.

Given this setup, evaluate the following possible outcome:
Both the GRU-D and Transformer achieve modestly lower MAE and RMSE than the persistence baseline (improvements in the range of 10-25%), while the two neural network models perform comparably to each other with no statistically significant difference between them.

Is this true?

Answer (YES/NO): NO